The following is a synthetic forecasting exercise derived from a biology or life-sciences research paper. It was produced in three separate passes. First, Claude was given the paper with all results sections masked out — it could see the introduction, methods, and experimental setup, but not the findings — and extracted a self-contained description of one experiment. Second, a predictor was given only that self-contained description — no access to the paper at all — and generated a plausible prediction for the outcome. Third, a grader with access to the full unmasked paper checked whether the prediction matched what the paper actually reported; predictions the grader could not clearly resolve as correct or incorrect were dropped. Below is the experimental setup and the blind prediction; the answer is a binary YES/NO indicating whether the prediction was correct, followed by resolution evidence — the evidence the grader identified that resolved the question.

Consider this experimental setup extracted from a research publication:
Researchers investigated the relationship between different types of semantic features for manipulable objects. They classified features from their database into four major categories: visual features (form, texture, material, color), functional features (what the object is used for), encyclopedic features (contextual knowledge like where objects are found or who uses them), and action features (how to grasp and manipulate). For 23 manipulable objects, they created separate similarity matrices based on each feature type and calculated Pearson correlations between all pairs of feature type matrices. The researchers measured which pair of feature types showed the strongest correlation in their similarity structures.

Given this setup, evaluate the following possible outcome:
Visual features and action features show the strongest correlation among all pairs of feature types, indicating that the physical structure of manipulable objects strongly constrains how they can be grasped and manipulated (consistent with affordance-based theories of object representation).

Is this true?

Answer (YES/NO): NO